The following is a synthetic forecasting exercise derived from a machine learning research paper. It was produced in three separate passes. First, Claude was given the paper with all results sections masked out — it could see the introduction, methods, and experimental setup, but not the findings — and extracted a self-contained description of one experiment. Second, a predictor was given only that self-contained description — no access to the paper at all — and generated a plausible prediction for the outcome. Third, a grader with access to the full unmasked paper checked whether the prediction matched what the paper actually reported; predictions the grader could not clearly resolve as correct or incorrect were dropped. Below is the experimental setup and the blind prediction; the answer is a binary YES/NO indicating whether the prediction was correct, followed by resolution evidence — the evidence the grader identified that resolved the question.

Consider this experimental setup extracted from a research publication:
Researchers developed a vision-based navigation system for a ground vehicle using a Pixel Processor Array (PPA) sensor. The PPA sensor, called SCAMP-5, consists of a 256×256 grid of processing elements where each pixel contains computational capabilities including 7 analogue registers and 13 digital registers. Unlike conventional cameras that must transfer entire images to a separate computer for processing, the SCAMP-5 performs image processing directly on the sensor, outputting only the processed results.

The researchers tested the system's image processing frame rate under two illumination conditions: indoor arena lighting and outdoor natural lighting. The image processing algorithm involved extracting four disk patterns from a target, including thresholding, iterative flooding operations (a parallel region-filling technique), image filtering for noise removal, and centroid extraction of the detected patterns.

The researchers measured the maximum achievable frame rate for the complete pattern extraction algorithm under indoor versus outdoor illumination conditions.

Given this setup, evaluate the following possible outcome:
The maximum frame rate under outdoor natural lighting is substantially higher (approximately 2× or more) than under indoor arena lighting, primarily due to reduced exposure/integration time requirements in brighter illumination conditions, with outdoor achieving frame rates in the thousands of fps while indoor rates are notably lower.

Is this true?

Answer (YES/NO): YES